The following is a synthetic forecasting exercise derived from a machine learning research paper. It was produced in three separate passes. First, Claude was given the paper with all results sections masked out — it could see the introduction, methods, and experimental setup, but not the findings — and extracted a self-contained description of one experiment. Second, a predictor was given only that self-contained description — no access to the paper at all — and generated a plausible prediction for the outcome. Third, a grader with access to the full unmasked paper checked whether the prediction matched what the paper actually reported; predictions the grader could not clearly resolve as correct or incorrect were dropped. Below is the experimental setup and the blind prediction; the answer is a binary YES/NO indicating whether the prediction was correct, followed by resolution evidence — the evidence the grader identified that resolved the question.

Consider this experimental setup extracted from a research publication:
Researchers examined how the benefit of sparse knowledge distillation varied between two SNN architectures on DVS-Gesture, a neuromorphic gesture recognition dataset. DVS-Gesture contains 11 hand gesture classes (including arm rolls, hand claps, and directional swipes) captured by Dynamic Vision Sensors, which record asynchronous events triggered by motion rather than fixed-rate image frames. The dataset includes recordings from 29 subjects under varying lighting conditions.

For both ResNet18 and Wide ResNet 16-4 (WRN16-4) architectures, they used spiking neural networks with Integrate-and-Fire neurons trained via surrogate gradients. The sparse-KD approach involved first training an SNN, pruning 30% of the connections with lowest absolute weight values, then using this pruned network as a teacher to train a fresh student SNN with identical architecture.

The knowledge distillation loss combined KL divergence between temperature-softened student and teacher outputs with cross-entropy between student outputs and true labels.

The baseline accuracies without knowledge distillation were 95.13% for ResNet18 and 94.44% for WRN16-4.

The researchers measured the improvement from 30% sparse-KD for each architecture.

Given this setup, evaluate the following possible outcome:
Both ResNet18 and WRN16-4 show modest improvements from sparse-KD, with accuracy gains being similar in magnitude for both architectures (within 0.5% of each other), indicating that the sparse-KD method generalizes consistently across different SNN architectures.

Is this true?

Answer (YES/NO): NO